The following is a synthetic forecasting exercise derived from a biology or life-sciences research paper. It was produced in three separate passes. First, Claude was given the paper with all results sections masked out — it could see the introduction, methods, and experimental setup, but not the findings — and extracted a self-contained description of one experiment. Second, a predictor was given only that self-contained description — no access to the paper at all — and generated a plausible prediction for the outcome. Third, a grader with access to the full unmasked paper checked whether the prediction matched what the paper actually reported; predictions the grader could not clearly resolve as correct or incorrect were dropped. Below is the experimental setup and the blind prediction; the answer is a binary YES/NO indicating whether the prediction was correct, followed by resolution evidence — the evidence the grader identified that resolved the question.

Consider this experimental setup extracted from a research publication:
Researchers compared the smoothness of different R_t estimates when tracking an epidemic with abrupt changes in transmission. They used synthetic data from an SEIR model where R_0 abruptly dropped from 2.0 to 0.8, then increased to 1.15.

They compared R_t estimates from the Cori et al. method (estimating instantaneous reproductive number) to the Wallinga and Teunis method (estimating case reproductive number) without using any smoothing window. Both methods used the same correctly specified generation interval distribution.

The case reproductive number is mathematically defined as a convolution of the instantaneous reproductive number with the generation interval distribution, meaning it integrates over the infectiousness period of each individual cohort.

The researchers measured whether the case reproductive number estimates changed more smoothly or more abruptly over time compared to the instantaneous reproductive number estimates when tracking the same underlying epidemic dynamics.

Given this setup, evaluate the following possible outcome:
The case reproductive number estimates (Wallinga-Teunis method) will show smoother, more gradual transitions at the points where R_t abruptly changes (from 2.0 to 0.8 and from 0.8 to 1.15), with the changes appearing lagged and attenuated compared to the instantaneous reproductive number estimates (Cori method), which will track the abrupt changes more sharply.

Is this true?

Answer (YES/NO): NO